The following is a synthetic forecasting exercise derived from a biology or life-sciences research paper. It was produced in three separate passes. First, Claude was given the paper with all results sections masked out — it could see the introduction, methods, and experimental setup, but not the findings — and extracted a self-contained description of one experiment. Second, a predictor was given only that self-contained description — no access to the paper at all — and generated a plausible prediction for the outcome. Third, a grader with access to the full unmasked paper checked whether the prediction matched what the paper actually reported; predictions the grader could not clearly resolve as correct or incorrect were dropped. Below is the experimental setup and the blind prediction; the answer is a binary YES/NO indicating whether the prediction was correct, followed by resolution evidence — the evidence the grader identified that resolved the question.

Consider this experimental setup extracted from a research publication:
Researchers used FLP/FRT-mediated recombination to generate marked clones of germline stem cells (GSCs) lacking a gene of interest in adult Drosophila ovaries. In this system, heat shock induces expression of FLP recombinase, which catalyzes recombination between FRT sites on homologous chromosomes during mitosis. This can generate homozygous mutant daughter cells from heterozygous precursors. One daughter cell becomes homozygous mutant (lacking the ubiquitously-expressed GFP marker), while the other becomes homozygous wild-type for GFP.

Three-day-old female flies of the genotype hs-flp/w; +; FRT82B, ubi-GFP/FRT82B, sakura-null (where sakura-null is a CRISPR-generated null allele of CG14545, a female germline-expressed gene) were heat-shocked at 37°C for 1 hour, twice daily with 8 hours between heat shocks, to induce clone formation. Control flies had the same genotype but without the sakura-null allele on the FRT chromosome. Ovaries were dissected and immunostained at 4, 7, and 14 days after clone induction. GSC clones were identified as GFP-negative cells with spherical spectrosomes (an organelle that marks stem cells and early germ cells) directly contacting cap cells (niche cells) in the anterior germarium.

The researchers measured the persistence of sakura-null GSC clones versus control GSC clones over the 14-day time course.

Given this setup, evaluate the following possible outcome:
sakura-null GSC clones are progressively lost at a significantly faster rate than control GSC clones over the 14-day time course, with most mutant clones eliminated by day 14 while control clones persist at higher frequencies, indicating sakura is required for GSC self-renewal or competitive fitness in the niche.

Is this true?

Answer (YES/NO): YES